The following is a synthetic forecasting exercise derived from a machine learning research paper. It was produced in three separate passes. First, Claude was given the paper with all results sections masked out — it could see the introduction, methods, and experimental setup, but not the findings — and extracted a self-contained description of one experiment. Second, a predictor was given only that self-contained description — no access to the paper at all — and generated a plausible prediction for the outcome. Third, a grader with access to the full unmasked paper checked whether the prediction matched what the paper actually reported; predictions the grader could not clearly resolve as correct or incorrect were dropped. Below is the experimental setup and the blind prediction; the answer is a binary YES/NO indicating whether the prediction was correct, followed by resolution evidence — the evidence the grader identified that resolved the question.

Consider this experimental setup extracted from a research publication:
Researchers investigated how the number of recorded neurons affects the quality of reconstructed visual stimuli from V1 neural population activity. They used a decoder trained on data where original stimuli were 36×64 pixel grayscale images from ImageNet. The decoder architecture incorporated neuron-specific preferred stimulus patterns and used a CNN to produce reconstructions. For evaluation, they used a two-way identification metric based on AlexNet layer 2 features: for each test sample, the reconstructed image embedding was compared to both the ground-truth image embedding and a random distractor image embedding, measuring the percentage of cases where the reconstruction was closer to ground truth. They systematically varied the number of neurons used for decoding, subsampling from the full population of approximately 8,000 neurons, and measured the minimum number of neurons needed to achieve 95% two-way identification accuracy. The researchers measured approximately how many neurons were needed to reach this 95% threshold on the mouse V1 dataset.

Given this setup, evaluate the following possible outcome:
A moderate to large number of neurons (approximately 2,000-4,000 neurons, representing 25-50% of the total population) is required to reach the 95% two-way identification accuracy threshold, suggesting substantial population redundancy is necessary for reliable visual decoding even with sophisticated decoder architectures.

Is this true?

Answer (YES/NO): NO